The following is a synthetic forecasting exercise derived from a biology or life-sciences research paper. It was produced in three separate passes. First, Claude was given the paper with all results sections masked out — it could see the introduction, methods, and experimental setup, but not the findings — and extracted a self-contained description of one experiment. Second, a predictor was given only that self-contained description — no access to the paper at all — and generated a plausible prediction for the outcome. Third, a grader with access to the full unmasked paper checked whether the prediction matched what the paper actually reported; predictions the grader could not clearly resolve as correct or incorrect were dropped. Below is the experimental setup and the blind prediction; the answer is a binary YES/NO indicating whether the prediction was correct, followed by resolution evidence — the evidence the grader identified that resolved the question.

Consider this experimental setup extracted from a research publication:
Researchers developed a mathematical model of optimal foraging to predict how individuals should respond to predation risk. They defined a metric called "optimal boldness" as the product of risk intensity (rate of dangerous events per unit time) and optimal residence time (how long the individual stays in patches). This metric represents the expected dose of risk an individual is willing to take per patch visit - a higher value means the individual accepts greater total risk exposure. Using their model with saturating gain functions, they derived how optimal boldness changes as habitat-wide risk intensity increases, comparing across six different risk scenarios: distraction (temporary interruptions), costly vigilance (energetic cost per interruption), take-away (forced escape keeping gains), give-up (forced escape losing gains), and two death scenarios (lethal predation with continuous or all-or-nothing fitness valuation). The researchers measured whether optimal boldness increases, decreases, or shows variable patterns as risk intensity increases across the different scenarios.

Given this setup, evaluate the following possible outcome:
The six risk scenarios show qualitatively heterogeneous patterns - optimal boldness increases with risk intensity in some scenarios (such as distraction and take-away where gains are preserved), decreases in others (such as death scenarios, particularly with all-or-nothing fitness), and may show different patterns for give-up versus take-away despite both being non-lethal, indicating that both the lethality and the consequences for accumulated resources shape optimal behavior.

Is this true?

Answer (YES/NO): NO